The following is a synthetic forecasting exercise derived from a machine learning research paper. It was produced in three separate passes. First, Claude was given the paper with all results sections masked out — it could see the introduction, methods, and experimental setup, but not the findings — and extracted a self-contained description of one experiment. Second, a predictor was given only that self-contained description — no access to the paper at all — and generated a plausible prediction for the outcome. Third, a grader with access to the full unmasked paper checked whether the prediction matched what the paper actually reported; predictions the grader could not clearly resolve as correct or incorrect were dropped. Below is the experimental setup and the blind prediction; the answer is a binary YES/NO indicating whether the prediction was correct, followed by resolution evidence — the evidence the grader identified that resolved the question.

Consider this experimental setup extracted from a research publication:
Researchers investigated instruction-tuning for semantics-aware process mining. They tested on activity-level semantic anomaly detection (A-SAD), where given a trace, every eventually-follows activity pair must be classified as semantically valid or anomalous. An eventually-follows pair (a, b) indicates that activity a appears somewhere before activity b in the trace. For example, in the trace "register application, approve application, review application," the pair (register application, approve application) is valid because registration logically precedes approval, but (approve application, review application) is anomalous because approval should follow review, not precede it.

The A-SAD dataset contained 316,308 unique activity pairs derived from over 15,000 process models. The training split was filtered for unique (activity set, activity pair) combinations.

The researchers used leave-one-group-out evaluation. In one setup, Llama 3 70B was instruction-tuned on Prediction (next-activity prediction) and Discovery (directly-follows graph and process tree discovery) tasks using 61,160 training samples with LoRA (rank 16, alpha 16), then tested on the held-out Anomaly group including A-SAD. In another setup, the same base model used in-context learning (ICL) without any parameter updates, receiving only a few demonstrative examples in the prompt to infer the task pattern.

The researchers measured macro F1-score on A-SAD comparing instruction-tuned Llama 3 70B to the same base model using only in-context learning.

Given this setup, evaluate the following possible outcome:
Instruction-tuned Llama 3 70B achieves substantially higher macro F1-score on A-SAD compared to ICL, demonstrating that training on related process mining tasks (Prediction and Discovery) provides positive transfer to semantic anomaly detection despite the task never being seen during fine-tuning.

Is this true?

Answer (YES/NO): NO